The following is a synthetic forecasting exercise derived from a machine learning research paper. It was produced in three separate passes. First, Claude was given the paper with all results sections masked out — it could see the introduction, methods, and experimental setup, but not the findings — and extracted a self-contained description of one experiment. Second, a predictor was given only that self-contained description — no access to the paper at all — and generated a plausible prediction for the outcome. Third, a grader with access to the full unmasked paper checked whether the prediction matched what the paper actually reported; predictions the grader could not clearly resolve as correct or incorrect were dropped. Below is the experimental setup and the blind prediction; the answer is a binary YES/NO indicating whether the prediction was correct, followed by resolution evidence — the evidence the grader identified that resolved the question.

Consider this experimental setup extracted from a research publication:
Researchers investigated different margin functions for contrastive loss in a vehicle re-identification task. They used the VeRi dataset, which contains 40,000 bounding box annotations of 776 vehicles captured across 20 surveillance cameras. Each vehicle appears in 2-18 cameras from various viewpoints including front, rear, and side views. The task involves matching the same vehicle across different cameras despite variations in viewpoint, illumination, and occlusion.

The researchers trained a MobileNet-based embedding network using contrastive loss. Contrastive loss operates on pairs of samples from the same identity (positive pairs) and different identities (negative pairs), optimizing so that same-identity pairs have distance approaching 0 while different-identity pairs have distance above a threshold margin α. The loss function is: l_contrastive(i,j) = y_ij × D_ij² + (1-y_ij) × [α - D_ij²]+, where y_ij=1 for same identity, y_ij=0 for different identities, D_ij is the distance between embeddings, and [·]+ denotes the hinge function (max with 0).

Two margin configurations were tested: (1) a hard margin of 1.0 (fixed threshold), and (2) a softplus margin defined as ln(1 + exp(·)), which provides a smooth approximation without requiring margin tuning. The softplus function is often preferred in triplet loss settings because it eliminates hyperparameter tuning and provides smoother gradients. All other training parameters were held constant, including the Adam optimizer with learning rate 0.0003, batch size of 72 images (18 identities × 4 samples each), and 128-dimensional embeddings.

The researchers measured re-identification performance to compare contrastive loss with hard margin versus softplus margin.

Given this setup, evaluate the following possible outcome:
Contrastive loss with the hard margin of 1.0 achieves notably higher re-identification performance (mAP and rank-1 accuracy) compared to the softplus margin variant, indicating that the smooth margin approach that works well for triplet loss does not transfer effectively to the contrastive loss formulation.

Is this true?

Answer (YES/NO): YES